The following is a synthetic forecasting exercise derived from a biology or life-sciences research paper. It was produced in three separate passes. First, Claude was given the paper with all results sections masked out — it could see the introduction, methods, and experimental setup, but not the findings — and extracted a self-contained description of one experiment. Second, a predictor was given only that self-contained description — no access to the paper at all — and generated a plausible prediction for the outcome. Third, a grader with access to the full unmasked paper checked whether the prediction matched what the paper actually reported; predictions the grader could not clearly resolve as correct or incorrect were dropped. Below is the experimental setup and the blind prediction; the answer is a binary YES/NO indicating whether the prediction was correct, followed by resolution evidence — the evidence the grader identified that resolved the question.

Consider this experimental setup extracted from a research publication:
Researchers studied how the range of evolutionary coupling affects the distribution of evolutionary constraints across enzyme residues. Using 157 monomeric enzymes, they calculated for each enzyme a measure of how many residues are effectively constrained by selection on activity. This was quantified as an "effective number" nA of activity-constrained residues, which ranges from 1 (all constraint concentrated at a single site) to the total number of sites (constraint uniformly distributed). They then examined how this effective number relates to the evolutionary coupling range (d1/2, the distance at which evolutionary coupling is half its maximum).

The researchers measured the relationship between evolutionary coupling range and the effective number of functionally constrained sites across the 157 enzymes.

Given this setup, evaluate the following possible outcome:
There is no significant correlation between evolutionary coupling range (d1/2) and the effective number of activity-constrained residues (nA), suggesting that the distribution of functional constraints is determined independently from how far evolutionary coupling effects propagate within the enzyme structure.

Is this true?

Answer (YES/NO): NO